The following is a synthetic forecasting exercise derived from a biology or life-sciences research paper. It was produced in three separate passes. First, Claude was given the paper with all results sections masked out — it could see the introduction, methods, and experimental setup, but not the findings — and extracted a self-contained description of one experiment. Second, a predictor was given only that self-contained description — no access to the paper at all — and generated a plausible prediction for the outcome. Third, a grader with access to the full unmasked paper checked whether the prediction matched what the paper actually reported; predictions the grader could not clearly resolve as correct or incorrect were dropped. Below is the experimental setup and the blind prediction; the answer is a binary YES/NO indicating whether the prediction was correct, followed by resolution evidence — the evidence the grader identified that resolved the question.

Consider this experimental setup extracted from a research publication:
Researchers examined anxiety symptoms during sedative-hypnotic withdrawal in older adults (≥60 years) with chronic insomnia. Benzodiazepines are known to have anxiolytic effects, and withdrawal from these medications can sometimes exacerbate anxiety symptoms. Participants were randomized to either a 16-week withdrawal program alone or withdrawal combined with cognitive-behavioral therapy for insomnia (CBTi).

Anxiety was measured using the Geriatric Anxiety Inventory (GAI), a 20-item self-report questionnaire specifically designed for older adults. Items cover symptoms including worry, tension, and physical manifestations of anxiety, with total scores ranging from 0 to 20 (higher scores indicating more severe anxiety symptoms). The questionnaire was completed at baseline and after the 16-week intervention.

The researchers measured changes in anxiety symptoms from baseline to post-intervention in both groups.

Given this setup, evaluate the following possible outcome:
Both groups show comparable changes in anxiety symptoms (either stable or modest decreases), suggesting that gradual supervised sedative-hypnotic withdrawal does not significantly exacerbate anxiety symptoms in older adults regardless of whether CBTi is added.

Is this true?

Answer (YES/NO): YES